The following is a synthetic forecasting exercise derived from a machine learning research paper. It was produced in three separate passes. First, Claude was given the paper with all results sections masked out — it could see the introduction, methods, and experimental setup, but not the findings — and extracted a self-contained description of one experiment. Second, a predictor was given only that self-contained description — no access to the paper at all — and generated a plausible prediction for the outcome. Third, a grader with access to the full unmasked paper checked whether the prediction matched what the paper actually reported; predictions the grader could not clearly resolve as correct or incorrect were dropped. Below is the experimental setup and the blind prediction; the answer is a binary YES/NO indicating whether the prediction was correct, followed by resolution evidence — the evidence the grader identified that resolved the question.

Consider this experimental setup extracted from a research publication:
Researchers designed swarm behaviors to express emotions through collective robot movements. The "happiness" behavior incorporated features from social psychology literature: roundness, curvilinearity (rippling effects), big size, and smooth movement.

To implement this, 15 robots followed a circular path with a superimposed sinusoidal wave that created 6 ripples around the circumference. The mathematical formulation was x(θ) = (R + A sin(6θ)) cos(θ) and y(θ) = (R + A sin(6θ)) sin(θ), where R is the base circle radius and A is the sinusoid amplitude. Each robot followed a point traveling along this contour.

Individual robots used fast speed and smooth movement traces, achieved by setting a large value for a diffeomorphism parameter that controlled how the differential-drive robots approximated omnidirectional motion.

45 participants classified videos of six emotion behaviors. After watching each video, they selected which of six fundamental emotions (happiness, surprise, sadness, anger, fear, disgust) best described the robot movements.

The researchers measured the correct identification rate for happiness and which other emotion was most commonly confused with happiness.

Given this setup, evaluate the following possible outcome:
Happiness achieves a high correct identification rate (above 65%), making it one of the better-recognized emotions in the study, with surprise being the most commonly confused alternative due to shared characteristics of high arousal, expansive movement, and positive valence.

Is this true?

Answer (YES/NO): NO